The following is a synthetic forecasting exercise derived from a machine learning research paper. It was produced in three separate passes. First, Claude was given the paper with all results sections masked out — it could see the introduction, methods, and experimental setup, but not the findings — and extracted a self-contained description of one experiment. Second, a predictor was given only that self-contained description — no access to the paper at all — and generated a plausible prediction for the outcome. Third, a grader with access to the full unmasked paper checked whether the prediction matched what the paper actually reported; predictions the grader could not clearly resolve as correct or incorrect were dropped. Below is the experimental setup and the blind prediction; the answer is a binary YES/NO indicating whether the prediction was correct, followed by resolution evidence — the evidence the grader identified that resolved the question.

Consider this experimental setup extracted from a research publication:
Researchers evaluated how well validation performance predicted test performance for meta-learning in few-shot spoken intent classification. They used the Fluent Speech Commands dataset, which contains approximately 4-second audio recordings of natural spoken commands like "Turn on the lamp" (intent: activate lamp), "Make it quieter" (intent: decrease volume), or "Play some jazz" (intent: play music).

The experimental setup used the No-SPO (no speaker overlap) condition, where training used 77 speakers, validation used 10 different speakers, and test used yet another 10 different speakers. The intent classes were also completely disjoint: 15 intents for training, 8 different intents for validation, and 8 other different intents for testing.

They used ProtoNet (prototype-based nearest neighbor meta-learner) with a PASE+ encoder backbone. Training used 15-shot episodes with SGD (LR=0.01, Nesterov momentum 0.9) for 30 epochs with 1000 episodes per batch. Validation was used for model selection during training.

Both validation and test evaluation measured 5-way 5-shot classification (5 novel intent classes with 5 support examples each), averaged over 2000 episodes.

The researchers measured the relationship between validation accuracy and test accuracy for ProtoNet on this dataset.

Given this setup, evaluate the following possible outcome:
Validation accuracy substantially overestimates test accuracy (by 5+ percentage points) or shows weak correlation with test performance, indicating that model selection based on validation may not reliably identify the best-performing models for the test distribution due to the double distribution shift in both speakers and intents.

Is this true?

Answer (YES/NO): NO